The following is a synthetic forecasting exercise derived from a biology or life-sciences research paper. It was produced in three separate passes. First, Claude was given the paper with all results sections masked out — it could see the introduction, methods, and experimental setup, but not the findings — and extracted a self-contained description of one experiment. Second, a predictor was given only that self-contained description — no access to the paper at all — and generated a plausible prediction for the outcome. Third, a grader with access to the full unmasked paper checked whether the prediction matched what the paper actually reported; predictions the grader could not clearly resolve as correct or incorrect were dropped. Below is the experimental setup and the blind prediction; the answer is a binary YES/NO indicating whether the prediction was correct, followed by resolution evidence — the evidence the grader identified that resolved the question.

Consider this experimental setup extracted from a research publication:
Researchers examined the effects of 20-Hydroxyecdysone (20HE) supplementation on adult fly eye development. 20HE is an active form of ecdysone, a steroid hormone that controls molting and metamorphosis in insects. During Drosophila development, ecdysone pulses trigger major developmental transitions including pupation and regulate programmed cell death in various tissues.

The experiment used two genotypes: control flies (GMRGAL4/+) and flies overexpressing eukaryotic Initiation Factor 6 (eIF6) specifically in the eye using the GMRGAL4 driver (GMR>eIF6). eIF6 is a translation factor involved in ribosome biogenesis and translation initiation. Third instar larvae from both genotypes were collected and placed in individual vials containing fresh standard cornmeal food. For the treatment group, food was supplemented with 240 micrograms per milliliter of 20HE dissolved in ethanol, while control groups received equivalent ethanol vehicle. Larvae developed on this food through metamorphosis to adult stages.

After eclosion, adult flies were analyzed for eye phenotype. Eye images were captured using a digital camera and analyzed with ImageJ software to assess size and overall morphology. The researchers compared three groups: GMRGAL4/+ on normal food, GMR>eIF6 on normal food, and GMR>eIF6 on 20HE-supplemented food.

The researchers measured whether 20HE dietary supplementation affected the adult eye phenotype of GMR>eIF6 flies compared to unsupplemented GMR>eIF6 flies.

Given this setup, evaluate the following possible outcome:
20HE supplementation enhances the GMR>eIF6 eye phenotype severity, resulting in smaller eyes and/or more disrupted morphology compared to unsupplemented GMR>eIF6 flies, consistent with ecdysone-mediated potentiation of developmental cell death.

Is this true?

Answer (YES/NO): NO